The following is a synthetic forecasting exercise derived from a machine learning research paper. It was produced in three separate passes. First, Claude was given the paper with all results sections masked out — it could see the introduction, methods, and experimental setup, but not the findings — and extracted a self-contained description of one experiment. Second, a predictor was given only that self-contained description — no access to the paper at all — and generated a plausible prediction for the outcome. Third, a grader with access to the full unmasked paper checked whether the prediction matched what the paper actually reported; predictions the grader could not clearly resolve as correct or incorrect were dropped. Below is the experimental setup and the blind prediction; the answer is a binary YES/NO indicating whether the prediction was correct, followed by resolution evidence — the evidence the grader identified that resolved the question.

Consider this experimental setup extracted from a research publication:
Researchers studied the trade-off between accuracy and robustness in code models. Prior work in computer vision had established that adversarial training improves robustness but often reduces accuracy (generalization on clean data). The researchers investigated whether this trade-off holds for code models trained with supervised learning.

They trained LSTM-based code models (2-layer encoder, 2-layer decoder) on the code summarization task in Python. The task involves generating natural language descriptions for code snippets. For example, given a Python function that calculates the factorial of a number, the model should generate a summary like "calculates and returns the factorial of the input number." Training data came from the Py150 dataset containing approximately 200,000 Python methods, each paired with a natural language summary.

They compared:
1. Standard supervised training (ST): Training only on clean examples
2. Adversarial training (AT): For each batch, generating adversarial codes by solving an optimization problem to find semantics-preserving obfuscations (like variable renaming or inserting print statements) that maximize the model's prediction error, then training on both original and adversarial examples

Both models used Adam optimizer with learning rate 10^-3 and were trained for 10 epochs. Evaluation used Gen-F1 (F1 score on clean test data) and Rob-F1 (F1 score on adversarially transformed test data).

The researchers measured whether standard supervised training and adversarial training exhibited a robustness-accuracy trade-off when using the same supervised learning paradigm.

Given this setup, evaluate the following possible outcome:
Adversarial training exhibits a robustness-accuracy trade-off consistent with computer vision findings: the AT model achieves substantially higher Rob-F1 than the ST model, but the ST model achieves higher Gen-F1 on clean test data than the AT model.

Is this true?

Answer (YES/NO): YES